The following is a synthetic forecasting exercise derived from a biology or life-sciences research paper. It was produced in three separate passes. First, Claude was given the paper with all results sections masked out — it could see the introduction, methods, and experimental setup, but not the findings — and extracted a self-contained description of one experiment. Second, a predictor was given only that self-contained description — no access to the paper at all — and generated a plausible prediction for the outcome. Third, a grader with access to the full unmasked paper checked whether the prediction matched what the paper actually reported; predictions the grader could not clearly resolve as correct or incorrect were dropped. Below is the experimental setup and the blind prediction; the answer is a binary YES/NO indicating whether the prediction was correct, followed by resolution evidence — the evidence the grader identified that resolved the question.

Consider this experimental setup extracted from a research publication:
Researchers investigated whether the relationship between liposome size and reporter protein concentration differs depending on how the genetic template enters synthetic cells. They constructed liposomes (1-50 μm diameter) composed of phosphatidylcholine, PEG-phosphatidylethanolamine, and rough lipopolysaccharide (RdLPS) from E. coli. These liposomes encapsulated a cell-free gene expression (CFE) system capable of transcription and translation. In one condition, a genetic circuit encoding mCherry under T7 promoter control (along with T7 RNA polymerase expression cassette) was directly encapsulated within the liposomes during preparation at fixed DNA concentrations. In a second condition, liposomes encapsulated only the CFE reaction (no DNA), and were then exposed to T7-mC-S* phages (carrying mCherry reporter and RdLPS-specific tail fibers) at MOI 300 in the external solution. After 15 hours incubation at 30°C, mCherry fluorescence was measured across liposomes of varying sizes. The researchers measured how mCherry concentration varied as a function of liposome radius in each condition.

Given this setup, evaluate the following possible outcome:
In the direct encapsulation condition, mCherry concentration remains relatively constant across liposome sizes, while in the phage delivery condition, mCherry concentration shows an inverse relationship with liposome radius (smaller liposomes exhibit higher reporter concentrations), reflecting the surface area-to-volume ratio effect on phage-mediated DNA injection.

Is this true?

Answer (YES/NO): YES